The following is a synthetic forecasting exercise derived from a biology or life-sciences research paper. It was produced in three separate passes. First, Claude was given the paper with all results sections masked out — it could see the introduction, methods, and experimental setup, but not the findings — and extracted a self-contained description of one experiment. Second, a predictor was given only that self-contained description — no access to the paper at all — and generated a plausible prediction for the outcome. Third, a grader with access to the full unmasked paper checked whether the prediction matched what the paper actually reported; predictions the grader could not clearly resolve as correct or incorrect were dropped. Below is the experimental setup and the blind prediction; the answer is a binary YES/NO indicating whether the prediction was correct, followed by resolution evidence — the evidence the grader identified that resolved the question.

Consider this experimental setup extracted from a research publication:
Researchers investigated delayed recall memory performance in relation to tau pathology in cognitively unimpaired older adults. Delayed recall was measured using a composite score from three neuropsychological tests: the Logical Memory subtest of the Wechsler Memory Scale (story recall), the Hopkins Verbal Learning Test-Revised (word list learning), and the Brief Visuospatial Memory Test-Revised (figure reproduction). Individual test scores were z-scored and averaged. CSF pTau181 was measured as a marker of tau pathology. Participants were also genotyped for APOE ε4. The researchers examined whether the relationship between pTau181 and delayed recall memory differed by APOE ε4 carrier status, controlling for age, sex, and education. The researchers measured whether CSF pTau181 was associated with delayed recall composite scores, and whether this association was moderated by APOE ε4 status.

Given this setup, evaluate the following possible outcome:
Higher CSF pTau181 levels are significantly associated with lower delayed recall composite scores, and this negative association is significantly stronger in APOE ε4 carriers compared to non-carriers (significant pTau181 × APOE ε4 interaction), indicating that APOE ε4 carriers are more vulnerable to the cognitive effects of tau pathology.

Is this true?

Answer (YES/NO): NO